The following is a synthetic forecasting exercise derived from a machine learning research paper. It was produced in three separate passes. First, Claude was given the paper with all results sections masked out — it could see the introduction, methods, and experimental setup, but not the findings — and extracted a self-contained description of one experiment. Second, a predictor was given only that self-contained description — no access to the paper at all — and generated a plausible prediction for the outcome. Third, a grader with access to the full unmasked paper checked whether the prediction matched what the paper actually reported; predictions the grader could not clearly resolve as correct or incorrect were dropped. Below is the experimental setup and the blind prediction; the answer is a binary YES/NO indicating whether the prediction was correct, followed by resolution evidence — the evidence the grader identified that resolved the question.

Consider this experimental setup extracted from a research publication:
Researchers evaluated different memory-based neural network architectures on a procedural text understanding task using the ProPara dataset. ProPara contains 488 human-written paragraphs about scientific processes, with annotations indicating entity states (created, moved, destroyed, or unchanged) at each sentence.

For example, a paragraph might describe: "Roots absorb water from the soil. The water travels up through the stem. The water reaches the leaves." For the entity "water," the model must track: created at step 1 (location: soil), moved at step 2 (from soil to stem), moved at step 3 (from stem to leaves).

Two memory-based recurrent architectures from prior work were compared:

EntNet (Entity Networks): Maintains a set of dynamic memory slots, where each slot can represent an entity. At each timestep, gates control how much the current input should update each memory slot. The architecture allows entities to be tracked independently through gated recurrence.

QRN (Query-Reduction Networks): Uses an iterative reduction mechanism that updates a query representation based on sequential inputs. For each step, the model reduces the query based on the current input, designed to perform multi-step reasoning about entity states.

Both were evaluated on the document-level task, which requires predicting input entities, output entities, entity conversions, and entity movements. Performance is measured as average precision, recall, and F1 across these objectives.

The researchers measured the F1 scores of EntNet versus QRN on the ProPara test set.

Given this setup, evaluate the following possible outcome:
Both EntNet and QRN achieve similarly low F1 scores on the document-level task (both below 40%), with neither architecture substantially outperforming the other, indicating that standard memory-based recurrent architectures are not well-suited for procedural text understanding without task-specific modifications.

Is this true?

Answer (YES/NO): NO